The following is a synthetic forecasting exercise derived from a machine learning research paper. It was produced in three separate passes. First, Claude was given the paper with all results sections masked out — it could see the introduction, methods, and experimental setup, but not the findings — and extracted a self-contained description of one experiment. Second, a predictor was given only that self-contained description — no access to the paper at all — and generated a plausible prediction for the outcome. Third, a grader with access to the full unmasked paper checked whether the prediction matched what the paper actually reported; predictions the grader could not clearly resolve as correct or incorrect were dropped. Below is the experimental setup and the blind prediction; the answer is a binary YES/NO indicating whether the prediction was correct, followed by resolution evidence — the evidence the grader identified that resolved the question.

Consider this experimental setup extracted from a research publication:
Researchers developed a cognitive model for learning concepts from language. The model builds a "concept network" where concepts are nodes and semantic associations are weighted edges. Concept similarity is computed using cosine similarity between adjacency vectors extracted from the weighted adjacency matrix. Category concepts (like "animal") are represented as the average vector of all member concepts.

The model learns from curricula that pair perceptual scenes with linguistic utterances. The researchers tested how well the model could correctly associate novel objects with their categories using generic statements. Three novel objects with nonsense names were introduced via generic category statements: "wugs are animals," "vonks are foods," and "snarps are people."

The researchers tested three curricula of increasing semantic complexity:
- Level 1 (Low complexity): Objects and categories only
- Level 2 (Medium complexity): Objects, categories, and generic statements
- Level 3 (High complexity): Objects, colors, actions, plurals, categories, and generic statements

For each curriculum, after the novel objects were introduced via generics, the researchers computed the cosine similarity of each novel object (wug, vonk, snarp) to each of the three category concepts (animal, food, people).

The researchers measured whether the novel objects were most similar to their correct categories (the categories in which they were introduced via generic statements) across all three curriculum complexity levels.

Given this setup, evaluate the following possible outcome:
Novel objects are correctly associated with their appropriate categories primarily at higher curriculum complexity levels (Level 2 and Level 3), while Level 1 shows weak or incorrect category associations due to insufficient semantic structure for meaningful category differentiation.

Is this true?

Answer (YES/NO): NO